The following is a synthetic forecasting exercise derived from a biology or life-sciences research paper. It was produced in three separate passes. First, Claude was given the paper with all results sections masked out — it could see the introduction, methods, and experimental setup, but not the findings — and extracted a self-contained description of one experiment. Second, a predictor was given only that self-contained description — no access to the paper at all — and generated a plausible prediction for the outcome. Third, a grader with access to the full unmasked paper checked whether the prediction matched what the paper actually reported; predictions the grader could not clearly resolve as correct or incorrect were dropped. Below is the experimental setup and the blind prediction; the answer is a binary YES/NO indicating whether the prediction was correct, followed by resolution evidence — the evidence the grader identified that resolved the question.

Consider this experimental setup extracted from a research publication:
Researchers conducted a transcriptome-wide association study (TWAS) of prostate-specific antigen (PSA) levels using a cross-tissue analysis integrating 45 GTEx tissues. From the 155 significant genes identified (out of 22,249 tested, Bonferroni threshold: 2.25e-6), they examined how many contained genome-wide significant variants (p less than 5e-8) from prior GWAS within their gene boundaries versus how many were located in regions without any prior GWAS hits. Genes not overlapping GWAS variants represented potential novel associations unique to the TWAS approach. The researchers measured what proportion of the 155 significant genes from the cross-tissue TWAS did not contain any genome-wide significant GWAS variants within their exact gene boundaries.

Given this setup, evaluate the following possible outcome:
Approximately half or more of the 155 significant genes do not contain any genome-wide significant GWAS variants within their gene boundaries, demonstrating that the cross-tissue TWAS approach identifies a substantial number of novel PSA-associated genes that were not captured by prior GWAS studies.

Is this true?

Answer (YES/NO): NO